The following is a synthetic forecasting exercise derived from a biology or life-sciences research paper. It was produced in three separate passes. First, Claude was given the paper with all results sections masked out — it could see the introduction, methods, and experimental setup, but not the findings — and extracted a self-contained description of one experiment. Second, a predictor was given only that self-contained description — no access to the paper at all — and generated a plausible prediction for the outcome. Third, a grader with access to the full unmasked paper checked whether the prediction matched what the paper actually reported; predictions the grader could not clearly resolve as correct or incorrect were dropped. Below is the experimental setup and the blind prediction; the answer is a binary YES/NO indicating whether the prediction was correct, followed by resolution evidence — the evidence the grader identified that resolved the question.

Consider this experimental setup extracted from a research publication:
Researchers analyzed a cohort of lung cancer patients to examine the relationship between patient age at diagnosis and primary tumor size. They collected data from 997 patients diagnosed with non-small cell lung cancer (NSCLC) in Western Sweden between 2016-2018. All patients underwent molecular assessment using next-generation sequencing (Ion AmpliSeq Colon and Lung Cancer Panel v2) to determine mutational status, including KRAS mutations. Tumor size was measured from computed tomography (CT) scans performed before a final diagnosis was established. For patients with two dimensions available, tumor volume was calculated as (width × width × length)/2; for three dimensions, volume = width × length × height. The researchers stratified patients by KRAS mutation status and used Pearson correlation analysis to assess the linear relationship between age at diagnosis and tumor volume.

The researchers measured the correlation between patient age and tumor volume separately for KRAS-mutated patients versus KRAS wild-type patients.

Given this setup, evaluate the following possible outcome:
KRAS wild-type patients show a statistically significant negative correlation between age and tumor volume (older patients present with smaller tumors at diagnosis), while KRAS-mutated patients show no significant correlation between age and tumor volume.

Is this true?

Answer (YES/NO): NO